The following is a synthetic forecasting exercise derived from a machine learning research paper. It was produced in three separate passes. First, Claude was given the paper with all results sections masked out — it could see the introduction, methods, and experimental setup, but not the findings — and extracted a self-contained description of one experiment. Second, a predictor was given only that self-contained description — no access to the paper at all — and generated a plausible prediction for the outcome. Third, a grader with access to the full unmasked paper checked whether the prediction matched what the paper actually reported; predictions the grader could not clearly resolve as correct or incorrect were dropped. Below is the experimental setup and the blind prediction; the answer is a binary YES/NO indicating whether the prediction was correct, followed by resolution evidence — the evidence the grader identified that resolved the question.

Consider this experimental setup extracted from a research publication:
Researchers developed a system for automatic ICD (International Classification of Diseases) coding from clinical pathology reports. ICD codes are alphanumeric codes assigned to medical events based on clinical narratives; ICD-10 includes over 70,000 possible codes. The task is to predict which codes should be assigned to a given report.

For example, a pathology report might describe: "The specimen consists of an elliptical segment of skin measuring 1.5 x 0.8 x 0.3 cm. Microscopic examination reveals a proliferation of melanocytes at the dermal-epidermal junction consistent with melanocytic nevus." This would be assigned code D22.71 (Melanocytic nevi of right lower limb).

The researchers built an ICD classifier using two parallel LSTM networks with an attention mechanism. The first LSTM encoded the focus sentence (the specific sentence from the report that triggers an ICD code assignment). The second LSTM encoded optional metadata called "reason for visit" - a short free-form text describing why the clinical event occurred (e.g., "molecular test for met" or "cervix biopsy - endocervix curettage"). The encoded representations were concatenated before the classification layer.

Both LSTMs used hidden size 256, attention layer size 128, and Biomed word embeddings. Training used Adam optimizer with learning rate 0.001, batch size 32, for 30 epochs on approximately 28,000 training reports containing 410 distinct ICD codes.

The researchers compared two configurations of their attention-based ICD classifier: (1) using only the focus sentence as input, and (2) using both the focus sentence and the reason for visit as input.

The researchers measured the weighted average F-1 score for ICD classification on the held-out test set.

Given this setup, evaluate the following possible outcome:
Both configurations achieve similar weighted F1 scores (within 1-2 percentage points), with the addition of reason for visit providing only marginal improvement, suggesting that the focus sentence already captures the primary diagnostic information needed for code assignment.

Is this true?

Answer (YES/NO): NO